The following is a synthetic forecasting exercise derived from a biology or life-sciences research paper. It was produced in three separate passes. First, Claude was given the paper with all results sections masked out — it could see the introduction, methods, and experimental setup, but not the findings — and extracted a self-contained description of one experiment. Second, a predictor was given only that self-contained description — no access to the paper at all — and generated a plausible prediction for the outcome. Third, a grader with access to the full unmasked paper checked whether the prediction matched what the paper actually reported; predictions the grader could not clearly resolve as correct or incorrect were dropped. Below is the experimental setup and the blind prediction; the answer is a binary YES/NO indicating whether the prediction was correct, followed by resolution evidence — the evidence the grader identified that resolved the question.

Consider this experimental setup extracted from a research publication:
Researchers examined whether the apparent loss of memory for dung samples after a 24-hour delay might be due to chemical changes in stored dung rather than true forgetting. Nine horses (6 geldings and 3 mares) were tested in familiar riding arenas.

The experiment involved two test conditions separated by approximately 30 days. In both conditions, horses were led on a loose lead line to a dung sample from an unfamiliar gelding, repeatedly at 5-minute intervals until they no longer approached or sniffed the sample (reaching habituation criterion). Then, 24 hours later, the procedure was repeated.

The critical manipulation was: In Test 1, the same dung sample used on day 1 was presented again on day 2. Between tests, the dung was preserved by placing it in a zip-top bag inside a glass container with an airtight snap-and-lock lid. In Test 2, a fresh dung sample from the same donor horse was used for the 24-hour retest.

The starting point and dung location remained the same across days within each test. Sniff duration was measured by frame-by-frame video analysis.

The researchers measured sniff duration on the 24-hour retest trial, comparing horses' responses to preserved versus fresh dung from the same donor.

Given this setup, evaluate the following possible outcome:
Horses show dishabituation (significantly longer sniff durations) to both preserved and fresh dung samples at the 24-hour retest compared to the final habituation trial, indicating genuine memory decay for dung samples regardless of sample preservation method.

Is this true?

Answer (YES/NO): YES